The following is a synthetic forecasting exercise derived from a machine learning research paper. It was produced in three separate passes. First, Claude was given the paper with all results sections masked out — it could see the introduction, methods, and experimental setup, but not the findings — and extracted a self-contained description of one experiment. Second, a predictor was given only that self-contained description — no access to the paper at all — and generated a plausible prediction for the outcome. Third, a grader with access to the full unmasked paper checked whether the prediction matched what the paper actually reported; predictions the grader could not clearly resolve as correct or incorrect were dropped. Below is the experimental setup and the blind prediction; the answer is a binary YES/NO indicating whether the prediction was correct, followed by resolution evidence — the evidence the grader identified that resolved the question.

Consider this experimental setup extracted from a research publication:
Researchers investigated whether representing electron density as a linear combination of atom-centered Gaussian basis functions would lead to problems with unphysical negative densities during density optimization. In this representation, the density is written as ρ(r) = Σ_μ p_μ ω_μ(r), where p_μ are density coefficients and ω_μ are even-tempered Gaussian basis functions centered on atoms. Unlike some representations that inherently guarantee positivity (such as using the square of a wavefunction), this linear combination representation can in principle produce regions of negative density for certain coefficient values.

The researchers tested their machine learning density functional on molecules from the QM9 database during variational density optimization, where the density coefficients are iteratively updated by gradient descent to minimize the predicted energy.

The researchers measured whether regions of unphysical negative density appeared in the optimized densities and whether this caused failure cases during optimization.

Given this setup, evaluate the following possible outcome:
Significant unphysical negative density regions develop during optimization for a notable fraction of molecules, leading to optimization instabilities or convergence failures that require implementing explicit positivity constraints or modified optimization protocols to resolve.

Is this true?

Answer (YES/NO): NO